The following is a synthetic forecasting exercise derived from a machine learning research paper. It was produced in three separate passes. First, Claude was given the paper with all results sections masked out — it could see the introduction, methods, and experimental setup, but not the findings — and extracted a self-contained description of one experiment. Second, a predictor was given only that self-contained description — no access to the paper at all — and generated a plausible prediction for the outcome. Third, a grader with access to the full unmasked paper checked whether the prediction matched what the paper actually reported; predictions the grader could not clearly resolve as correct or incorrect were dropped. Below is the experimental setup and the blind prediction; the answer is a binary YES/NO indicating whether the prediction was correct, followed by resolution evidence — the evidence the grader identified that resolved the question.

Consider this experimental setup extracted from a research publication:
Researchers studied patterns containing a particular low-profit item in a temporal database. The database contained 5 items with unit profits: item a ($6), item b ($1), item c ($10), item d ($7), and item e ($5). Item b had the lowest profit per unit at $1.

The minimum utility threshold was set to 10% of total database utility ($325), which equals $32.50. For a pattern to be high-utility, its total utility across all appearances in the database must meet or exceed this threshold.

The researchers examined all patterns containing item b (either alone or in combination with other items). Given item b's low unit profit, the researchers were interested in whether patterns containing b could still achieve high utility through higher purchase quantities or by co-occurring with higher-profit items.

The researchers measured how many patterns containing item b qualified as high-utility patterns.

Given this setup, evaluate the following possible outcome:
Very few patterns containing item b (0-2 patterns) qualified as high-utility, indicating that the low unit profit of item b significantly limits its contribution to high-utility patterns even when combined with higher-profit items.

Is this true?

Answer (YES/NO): NO